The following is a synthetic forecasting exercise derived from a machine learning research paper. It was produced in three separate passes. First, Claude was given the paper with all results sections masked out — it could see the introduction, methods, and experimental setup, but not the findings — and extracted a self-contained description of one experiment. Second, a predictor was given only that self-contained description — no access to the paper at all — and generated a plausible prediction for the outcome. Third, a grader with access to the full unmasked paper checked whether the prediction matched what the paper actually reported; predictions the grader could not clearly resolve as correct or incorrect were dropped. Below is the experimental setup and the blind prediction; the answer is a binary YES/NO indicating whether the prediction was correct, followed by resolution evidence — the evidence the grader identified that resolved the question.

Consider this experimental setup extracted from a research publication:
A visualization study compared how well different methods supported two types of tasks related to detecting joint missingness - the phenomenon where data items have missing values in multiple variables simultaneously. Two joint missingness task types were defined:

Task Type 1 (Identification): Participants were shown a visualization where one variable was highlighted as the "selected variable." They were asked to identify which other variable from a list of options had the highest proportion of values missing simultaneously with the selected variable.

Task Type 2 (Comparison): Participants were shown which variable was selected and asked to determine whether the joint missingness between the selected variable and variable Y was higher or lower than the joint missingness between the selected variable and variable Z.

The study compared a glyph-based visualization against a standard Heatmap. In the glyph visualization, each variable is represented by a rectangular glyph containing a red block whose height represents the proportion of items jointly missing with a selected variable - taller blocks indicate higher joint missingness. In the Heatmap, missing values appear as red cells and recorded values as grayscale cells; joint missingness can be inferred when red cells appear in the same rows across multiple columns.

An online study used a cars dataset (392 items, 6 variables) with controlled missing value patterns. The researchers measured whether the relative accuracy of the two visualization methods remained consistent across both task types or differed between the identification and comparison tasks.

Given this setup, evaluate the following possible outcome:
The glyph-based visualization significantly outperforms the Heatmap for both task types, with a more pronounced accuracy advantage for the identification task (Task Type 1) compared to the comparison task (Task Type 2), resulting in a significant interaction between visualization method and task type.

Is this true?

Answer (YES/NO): NO